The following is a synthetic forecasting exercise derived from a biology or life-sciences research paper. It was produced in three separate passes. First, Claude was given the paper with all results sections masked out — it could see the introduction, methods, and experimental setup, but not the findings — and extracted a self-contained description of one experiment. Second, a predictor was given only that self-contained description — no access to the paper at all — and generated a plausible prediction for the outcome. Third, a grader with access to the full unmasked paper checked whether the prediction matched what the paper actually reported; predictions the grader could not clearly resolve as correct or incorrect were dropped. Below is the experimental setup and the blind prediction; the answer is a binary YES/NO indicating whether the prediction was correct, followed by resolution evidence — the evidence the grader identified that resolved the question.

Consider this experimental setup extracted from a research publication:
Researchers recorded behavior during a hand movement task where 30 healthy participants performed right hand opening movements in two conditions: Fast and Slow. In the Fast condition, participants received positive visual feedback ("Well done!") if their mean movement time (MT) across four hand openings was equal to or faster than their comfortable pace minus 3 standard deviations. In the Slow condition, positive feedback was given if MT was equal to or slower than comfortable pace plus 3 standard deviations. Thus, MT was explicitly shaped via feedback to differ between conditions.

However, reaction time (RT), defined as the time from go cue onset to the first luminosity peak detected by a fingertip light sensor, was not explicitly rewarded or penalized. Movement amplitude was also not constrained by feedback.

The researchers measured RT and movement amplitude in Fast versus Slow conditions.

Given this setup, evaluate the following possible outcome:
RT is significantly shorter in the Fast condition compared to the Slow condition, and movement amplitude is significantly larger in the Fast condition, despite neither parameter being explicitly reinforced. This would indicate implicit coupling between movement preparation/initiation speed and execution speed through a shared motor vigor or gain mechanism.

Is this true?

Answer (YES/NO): NO